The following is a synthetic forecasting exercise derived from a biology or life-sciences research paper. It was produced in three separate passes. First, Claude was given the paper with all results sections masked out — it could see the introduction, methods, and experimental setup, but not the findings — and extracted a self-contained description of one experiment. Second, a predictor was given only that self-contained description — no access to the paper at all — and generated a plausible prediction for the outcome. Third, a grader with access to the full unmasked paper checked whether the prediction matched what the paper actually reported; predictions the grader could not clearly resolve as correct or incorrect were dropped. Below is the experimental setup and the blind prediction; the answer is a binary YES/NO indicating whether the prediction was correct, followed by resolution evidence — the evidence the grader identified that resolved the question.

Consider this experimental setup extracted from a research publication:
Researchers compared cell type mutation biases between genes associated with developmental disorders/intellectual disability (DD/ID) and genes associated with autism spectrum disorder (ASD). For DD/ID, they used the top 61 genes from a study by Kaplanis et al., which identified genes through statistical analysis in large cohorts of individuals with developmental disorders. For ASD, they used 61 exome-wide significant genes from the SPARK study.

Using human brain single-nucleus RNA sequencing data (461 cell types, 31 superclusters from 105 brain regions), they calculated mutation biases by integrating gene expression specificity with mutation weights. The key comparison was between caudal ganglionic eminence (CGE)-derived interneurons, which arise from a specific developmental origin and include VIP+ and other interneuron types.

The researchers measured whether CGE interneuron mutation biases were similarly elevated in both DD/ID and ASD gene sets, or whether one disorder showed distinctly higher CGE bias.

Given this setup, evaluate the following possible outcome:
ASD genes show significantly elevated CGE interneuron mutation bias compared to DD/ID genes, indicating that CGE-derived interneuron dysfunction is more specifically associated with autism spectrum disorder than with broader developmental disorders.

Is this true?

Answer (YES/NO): NO